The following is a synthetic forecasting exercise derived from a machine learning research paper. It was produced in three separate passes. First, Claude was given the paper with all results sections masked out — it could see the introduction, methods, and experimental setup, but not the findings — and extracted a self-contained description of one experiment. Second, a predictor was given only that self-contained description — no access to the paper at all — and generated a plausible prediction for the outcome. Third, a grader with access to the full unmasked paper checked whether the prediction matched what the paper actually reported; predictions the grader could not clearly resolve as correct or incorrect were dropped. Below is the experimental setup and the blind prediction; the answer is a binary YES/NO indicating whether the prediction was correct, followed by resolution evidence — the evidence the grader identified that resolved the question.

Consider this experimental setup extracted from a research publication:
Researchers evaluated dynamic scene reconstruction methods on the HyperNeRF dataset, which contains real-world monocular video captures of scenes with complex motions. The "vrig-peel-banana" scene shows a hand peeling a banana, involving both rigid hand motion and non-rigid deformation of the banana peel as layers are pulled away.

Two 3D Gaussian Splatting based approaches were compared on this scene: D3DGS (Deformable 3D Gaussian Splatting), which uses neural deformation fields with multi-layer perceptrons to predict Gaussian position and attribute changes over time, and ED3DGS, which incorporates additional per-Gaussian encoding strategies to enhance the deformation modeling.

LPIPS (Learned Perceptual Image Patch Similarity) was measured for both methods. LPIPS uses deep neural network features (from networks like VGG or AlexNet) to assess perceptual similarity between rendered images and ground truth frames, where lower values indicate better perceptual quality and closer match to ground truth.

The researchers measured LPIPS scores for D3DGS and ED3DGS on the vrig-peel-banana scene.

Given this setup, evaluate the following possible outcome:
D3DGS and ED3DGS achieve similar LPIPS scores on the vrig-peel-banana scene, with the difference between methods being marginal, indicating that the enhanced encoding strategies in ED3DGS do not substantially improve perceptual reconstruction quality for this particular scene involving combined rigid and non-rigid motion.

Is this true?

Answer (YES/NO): NO